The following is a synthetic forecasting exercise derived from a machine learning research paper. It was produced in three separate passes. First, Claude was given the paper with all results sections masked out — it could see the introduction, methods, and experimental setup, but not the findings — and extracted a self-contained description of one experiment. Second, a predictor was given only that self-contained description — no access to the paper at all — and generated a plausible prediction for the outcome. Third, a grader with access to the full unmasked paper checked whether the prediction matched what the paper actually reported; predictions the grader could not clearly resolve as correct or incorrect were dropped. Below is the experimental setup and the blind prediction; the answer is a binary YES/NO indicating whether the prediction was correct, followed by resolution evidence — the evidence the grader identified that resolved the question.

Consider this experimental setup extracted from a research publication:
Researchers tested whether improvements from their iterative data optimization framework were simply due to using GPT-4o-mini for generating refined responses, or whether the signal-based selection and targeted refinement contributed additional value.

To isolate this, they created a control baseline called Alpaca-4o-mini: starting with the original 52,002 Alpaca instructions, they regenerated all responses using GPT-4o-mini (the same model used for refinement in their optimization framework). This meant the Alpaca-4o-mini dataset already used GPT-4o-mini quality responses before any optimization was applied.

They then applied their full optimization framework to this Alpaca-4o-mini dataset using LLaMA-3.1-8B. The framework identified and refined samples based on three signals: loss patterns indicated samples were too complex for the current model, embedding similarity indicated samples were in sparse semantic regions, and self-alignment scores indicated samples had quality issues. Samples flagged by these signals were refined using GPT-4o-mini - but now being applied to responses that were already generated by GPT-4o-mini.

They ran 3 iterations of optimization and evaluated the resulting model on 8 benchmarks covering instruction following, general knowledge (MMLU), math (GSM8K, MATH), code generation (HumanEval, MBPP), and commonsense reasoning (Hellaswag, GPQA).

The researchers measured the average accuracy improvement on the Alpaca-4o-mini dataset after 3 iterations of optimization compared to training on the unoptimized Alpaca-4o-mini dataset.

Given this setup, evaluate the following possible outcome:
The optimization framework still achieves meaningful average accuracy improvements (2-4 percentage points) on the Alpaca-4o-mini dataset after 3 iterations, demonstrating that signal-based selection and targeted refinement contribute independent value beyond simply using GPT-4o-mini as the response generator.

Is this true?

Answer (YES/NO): YES